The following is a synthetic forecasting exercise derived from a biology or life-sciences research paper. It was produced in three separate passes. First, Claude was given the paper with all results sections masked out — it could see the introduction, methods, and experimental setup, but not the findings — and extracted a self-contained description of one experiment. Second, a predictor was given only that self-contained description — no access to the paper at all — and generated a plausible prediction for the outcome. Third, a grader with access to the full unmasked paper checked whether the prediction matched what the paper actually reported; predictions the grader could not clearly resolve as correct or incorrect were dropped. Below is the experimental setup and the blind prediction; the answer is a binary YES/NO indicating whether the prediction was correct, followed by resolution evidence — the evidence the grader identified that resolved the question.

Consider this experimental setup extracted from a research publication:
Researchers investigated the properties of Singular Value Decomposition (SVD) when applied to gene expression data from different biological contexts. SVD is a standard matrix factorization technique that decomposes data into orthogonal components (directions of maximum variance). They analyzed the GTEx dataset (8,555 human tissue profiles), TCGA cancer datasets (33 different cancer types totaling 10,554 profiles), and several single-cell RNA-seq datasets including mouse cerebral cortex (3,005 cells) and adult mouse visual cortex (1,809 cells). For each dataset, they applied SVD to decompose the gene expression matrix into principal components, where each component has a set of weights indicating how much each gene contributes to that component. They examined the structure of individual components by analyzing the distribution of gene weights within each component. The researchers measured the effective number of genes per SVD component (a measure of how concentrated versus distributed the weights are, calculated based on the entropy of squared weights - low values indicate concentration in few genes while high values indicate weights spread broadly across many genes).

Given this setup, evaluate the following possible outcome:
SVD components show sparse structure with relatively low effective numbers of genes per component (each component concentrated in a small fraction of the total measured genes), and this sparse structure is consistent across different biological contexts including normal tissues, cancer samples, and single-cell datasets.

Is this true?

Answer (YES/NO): NO